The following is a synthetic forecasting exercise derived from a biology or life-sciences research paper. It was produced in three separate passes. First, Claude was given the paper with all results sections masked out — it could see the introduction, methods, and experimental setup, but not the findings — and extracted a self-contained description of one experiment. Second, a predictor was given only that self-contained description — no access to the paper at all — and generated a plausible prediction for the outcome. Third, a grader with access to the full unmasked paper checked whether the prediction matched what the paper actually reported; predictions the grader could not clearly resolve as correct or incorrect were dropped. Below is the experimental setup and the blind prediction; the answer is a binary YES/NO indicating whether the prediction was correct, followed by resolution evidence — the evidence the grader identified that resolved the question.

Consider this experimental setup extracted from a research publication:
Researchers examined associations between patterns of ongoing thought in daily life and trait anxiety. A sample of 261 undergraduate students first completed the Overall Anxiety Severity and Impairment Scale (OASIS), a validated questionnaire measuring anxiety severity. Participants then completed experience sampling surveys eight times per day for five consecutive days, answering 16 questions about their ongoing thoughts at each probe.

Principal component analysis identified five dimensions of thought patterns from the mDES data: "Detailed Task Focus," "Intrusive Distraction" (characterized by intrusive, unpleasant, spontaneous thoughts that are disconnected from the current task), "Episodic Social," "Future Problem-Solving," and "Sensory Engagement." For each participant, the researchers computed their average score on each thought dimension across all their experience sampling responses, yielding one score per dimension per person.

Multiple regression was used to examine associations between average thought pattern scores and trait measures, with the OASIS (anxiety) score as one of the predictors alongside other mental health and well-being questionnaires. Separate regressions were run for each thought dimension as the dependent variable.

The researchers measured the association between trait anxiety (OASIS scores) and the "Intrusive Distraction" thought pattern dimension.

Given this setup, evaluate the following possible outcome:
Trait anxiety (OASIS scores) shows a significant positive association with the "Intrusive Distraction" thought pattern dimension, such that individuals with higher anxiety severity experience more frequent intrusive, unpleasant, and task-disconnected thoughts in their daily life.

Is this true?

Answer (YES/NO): YES